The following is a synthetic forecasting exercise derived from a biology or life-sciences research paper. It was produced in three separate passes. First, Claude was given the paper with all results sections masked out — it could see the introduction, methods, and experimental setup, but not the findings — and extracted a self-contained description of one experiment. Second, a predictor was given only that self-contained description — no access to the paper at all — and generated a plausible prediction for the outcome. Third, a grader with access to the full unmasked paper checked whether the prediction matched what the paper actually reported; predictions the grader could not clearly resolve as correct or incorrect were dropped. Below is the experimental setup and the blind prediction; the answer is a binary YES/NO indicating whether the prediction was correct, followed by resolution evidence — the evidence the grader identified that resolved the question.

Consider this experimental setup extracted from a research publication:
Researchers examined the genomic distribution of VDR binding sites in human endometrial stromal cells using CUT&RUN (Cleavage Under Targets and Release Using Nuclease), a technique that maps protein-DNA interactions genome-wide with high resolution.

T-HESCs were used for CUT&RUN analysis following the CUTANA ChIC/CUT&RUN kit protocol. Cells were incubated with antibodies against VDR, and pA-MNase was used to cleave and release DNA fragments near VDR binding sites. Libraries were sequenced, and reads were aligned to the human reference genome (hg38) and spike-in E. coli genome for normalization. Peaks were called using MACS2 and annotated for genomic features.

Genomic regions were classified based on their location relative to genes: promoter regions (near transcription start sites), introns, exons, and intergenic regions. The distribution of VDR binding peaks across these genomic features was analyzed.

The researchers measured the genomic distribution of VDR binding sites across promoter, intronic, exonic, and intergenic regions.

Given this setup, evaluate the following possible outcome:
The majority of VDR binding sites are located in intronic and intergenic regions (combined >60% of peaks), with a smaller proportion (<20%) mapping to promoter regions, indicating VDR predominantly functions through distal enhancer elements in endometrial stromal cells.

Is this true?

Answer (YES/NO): NO